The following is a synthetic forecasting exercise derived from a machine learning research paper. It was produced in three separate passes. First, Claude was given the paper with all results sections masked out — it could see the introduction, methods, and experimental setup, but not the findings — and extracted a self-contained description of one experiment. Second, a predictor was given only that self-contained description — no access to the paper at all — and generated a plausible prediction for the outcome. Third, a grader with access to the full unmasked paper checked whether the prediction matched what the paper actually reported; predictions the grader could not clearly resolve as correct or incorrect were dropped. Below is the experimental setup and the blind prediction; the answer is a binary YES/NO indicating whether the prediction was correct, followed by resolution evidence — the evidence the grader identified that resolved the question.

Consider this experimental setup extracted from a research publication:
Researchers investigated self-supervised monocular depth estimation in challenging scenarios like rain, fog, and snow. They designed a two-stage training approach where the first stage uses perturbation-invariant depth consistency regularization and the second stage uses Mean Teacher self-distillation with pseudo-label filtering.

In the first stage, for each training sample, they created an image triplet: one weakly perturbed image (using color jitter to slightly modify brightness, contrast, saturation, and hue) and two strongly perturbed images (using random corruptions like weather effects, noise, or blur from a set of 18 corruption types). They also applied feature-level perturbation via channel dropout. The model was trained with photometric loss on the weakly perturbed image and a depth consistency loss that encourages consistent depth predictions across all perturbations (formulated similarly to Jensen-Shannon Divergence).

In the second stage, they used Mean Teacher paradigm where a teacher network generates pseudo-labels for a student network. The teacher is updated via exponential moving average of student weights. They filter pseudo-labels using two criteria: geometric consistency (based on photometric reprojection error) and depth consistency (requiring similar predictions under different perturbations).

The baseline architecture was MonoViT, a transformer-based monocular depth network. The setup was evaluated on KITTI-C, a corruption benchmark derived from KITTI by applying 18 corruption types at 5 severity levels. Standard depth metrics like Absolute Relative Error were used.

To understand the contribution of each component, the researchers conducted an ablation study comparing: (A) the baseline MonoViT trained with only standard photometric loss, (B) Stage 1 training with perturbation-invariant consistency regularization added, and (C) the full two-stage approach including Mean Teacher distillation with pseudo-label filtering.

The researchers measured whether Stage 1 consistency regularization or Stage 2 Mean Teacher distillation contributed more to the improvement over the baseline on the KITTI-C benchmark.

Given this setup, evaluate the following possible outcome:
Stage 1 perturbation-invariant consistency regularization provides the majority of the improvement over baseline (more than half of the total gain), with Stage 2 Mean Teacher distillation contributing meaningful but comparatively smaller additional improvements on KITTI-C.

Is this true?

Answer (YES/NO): YES